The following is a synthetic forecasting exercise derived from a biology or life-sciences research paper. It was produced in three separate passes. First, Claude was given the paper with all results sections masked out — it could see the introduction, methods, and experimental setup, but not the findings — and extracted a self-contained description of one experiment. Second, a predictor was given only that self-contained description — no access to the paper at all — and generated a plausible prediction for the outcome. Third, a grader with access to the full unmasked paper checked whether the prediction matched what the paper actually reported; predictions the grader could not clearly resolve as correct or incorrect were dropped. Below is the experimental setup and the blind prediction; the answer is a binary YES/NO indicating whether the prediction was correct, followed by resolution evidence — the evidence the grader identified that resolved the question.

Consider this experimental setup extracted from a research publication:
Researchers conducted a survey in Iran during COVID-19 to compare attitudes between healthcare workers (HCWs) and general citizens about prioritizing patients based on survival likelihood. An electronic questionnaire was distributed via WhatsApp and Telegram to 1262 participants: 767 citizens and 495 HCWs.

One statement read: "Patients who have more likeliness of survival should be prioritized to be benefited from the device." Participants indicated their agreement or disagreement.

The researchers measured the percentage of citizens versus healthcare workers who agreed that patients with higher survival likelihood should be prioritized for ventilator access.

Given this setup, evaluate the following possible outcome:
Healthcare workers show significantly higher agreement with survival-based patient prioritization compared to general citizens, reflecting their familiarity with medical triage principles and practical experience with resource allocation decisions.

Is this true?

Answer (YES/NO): YES